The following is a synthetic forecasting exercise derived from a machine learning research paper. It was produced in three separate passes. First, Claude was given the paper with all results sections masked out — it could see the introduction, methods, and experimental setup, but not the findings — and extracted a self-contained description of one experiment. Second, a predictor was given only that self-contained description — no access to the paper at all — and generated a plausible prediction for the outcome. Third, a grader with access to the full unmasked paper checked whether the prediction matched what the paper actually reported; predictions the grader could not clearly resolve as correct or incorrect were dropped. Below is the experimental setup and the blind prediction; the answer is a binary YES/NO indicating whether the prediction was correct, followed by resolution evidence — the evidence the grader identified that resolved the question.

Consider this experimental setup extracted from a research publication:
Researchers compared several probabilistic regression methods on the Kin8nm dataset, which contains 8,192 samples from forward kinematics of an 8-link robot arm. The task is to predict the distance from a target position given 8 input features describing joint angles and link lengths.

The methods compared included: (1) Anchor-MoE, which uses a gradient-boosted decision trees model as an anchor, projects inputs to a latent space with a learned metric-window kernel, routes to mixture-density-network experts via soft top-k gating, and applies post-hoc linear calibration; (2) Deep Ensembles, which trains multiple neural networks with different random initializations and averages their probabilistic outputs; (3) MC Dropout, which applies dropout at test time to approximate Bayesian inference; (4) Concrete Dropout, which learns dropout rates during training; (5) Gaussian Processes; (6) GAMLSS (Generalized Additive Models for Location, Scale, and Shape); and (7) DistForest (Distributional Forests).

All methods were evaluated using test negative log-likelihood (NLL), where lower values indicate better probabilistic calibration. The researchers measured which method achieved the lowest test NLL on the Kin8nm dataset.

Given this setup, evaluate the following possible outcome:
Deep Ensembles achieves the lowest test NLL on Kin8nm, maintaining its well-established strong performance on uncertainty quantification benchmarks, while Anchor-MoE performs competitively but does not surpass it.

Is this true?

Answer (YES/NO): NO